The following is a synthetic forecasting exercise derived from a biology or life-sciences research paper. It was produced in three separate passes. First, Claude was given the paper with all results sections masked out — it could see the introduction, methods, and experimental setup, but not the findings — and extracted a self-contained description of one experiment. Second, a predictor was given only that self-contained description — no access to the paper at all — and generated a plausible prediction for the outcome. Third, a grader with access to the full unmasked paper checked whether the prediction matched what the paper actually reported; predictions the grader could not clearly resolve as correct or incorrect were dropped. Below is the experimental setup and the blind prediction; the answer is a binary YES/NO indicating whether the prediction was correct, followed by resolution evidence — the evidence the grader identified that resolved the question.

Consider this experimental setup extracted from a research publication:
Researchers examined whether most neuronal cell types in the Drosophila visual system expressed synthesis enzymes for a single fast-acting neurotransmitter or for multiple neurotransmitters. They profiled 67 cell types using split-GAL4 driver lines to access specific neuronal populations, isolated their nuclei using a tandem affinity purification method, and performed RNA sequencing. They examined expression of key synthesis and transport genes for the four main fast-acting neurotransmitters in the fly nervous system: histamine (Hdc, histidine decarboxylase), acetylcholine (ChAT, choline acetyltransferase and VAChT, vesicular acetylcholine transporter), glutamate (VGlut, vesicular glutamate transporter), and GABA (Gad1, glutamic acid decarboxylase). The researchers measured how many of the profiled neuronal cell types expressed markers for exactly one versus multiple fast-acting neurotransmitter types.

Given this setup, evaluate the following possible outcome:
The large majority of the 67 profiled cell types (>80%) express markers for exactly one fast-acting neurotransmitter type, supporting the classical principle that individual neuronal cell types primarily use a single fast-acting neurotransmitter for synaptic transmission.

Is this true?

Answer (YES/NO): YES